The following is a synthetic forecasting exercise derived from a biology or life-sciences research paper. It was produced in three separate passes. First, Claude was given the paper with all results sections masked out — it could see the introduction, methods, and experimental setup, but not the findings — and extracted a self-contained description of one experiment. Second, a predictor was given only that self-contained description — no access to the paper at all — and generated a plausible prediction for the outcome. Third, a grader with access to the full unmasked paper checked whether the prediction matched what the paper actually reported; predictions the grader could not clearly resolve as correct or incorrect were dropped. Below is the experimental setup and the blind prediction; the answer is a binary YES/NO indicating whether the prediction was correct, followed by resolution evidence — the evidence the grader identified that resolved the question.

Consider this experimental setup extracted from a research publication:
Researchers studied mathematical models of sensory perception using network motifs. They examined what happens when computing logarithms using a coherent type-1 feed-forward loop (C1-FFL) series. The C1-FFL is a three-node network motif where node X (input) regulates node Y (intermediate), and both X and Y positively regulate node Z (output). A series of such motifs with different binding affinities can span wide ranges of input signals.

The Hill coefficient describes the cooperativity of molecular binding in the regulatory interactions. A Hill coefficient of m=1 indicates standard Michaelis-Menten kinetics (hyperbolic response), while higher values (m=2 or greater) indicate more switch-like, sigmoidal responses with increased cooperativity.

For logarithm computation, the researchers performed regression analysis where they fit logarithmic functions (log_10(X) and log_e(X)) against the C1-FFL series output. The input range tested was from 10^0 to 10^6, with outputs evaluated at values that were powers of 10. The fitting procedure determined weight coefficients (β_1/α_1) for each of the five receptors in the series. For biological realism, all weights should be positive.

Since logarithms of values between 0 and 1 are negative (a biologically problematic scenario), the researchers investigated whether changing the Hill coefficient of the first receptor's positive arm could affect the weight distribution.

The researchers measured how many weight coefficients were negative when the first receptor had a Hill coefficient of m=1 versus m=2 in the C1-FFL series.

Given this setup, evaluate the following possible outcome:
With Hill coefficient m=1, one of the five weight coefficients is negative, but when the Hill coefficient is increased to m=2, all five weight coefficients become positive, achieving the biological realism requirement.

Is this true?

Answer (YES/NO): NO